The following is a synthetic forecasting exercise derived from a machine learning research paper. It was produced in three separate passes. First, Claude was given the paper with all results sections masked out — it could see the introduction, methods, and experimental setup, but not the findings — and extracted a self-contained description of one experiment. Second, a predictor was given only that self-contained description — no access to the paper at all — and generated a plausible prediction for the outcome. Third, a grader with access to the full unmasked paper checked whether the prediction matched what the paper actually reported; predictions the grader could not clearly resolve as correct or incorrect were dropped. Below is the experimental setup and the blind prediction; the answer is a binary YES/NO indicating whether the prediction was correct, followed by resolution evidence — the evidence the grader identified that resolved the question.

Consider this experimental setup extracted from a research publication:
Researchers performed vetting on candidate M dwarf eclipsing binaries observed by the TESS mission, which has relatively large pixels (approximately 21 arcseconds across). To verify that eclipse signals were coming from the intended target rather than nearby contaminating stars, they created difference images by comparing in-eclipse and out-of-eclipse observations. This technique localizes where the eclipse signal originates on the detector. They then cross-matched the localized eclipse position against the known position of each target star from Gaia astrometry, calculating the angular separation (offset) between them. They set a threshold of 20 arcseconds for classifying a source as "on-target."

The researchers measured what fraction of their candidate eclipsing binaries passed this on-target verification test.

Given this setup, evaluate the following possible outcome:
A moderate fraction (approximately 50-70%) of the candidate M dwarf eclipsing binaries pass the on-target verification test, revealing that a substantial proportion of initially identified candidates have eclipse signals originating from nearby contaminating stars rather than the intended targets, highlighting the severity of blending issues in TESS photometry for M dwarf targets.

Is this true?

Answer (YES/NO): NO